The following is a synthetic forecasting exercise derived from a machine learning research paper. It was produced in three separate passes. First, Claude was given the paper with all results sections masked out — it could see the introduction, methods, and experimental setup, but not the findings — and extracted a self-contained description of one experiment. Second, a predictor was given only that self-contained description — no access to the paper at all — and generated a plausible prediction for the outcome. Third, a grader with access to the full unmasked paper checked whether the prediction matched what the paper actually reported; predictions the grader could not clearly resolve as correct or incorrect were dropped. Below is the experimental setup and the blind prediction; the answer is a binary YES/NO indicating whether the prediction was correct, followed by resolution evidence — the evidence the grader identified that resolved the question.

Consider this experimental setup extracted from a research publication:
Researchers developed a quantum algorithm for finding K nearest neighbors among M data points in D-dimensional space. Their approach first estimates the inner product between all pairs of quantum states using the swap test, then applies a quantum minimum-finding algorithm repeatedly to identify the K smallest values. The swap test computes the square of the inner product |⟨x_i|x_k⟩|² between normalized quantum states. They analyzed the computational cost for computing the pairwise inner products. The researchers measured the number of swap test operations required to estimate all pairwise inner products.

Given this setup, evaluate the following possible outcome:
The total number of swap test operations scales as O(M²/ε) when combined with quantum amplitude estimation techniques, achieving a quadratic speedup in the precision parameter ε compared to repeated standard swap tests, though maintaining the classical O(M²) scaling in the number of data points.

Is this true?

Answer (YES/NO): NO